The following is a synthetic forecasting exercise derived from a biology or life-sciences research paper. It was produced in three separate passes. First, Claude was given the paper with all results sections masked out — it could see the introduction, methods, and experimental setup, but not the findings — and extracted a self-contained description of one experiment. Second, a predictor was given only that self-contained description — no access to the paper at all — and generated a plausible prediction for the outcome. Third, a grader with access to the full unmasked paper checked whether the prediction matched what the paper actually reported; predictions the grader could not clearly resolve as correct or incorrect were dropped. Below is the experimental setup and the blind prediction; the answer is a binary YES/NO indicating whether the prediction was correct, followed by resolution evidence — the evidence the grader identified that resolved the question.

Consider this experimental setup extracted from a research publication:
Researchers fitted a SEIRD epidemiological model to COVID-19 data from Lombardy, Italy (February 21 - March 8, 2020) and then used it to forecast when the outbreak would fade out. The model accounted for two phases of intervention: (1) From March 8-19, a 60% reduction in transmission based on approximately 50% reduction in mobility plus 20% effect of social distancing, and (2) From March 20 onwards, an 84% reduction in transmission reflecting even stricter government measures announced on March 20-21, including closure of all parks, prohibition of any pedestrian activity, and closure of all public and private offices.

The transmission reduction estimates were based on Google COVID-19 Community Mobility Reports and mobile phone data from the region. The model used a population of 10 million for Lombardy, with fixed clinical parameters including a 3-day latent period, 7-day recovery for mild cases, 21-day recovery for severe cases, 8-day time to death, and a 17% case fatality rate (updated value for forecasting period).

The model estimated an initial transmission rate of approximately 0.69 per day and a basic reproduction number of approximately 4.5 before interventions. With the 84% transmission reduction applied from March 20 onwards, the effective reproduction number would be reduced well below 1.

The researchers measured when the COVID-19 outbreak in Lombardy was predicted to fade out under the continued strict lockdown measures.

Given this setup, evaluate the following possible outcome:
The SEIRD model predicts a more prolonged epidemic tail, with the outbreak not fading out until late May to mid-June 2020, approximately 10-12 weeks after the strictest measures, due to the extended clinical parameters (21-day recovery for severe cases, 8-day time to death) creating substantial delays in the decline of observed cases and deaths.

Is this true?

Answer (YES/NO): YES